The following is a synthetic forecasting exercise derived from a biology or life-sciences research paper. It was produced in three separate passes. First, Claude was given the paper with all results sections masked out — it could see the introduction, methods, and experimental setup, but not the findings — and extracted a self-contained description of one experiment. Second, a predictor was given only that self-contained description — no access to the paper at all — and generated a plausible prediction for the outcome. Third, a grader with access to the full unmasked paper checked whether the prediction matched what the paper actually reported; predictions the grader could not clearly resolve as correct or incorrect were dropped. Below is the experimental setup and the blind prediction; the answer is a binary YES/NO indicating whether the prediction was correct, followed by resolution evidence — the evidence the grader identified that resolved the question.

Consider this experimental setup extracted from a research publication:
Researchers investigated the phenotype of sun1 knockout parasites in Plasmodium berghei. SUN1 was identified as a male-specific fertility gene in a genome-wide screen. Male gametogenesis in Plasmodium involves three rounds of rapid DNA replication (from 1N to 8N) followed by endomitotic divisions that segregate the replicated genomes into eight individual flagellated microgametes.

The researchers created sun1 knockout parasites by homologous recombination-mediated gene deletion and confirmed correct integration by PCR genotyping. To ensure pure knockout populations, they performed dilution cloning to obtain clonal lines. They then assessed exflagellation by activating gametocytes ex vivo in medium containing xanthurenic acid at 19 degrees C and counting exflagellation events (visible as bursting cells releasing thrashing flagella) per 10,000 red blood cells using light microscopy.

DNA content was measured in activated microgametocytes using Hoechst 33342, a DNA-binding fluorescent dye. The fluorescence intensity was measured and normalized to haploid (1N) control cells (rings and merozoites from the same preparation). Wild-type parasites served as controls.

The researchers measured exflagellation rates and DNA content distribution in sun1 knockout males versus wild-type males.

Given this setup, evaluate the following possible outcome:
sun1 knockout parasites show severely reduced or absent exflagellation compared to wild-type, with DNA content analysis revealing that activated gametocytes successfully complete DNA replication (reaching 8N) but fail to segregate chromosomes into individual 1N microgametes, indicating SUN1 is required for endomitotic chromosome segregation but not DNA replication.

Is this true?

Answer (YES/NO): NO